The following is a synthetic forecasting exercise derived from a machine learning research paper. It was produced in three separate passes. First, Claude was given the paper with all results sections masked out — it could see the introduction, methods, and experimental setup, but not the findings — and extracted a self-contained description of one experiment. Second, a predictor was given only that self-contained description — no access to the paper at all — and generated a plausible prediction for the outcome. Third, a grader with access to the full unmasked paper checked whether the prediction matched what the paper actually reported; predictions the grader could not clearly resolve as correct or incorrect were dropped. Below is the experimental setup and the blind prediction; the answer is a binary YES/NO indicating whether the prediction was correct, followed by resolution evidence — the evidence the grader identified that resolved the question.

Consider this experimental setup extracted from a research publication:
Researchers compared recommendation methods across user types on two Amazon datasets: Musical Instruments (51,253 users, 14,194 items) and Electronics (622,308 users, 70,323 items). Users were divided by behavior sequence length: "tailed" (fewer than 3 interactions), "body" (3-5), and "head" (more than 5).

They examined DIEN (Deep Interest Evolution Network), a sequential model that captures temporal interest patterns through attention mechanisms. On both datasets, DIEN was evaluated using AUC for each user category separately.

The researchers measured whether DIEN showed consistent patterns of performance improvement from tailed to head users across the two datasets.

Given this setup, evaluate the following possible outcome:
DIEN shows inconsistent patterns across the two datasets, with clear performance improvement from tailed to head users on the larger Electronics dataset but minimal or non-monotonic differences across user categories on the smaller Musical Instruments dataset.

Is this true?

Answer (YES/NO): NO